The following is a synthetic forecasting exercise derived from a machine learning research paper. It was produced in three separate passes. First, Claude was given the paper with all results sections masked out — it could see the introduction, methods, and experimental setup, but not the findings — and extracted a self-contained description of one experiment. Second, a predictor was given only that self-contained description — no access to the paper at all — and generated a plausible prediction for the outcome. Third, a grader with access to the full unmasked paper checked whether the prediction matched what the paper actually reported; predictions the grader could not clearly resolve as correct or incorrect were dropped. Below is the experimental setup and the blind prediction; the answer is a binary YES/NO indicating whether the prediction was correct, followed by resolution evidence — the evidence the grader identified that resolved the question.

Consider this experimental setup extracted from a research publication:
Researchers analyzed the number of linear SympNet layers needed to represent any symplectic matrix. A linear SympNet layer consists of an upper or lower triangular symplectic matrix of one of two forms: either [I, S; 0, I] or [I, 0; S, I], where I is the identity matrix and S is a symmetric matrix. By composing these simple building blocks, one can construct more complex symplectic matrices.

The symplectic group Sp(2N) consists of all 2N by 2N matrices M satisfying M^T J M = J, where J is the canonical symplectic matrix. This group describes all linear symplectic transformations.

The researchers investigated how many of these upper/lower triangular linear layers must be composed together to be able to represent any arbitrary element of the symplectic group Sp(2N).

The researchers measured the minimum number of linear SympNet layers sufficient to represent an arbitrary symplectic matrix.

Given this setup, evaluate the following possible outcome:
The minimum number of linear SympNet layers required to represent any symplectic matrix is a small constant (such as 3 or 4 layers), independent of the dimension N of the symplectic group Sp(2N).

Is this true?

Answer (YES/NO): NO